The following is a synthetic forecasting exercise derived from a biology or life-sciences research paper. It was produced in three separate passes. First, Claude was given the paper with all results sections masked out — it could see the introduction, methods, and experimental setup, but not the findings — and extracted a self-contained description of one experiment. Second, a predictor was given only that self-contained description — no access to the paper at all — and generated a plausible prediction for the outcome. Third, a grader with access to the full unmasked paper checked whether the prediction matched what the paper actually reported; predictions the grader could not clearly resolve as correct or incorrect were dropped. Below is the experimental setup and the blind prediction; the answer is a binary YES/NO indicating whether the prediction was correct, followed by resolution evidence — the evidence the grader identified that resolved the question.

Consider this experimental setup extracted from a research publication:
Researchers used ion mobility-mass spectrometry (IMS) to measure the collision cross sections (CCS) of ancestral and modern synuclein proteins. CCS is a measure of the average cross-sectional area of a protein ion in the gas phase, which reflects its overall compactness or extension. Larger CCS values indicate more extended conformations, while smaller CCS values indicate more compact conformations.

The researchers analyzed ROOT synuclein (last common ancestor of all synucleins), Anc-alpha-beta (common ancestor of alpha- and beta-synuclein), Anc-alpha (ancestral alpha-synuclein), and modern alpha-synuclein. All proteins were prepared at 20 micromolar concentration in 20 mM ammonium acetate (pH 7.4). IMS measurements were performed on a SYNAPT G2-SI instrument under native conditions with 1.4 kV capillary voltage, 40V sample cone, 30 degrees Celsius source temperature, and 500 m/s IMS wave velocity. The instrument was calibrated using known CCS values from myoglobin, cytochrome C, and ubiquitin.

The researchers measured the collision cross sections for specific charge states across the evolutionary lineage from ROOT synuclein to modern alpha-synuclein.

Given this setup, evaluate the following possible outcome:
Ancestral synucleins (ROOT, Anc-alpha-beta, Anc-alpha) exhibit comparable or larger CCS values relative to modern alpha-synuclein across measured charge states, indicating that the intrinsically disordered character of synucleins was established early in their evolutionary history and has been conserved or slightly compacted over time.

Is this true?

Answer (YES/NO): NO